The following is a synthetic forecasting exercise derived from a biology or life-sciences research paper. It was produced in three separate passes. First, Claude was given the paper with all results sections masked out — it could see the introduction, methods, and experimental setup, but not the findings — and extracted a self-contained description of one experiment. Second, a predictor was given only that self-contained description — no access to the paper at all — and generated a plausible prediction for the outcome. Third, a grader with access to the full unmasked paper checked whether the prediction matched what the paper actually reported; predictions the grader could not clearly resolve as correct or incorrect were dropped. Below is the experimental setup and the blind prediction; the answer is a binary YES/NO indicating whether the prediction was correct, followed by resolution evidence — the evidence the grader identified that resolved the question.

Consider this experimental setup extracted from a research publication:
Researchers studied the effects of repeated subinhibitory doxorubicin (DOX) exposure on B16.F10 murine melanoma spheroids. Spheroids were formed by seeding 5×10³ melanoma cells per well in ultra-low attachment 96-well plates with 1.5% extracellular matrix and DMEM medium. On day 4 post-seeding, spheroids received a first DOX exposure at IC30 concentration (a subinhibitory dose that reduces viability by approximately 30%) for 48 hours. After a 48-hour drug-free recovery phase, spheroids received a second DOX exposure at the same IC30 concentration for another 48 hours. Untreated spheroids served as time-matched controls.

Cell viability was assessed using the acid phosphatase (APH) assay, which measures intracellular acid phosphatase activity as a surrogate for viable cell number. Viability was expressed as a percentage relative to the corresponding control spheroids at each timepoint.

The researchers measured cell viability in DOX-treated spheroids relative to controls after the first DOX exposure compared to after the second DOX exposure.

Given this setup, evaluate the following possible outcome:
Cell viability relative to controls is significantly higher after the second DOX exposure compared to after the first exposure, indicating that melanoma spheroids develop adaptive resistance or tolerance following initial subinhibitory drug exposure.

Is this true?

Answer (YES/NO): NO